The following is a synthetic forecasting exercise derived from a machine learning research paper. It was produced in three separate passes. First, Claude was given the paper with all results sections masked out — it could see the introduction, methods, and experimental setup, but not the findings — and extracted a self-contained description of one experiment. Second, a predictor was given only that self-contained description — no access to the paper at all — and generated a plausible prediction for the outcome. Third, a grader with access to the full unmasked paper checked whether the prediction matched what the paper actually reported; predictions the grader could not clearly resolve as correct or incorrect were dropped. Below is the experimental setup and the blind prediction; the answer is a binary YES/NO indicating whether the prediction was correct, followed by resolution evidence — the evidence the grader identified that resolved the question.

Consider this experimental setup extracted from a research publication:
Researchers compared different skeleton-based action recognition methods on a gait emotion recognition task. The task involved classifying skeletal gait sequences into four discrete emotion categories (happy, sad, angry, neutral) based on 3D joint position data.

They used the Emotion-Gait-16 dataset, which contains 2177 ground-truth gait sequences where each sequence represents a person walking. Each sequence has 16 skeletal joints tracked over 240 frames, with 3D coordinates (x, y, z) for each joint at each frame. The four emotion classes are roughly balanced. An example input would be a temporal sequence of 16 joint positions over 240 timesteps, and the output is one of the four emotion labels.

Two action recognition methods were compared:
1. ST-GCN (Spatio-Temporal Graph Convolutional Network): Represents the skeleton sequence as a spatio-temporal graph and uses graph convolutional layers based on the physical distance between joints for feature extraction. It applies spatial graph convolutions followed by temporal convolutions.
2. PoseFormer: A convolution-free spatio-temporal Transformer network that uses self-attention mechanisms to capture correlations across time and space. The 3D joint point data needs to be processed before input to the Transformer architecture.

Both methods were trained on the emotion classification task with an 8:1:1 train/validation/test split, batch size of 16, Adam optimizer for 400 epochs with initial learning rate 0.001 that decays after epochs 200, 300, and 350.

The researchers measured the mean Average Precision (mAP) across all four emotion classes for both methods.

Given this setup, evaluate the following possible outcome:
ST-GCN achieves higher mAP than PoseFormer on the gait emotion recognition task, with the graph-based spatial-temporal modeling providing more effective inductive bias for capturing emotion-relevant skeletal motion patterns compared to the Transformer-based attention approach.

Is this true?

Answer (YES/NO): YES